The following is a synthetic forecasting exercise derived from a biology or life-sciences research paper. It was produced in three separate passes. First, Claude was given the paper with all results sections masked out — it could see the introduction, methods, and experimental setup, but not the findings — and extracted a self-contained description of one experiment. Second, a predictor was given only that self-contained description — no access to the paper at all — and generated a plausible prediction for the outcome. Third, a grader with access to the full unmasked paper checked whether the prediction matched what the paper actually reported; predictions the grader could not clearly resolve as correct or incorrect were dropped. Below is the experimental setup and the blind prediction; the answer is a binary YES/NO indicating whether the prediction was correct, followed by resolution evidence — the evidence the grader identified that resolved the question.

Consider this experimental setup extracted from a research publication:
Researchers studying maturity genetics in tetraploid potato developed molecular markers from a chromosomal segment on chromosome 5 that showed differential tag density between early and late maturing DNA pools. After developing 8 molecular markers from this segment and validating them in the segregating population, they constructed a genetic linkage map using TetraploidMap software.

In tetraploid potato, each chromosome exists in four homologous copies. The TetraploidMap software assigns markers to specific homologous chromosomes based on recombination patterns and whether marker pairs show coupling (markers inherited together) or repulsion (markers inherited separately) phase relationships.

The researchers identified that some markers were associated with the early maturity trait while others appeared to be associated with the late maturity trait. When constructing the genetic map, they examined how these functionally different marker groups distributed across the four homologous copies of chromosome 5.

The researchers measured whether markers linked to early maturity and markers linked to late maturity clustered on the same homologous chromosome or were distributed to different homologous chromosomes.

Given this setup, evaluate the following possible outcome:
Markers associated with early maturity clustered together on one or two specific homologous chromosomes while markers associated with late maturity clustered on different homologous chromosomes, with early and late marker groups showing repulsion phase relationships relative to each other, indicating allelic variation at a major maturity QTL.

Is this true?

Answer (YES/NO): YES